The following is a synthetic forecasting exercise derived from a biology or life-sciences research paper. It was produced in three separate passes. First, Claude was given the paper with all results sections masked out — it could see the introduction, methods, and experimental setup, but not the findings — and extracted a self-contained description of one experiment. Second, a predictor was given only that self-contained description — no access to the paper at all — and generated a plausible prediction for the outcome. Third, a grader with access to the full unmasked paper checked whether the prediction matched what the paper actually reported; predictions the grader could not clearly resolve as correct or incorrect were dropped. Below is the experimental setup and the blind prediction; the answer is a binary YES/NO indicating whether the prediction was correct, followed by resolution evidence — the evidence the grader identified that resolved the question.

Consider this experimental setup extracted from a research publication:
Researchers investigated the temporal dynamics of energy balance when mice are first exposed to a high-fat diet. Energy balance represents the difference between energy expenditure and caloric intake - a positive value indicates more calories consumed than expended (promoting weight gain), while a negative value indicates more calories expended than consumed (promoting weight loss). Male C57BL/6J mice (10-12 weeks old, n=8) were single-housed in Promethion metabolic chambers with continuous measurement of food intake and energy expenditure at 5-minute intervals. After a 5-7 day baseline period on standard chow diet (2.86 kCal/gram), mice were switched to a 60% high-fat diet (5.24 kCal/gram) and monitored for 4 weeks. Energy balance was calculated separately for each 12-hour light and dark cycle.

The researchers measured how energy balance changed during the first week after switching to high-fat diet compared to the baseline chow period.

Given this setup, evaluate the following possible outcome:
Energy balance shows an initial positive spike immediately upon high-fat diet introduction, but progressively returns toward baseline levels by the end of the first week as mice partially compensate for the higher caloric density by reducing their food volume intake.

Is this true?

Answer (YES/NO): NO